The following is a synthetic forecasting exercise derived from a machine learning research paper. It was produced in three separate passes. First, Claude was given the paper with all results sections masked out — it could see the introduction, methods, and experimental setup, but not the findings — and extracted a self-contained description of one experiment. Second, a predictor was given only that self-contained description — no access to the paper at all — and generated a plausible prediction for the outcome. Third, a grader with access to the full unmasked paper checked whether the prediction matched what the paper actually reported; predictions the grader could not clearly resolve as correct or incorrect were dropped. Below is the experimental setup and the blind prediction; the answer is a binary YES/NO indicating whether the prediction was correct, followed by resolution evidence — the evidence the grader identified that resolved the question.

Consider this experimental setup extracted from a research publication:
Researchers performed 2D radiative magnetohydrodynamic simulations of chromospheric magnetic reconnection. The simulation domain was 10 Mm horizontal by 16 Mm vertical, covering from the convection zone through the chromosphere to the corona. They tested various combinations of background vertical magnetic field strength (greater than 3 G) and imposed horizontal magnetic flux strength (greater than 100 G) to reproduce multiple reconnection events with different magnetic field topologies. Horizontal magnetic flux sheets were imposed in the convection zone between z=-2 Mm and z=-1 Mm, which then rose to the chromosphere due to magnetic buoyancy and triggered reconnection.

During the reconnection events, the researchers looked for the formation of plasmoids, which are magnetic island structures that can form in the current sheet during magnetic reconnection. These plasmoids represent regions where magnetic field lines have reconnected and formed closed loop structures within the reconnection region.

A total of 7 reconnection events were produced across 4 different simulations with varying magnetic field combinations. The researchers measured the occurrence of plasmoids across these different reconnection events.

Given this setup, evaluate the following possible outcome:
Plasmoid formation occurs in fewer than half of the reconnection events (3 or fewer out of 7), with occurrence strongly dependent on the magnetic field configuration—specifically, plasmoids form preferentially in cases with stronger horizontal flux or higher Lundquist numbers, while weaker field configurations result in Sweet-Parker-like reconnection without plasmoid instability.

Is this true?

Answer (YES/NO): NO